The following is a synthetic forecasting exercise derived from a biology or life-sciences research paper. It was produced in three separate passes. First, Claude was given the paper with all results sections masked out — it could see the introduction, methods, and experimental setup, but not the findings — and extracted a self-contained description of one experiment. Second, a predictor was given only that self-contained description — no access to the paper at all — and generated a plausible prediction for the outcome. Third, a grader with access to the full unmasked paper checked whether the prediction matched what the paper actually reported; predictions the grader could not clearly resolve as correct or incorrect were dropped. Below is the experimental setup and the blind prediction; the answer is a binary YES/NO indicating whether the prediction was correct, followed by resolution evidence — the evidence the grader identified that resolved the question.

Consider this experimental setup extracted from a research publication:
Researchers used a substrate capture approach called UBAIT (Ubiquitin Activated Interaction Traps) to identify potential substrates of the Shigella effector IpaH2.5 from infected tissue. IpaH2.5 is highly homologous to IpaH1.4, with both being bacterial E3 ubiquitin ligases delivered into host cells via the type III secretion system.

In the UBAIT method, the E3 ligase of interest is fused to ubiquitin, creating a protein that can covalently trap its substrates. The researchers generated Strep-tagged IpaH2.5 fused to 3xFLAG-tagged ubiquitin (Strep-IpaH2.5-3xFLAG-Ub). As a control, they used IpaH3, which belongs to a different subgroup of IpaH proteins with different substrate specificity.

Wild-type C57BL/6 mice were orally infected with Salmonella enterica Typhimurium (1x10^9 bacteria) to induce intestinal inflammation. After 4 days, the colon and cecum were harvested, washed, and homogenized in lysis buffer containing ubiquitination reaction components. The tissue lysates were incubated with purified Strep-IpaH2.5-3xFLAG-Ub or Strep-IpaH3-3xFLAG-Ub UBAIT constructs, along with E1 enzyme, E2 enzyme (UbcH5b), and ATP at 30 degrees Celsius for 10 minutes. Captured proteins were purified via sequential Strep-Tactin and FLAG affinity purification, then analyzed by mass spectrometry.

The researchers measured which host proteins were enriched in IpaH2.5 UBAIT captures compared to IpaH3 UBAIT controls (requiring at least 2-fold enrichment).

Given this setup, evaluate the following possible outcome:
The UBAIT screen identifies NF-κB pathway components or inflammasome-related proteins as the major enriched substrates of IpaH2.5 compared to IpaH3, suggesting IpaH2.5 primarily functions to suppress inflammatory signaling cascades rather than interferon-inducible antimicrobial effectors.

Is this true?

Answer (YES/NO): NO